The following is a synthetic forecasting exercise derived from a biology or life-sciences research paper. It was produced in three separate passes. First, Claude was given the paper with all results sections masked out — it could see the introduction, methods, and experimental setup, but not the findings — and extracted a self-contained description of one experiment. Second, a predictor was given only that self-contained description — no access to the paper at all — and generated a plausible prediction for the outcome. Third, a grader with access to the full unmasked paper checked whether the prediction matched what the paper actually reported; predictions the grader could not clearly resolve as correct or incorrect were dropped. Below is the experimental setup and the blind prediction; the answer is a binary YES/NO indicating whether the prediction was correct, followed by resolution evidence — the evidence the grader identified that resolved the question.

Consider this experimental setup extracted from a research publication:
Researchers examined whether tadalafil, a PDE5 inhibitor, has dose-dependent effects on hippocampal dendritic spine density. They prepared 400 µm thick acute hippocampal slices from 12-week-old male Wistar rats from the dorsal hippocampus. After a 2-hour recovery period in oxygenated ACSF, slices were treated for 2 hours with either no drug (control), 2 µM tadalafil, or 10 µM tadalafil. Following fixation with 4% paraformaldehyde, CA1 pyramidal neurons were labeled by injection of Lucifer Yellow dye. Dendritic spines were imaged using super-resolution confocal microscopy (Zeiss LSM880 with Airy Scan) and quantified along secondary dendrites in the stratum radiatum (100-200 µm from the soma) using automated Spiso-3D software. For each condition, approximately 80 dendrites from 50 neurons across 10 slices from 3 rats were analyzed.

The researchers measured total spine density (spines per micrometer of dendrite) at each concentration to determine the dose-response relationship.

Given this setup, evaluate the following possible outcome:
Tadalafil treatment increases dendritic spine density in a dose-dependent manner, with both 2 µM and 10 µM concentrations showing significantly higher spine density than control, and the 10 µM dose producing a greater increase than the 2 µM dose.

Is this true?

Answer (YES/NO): YES